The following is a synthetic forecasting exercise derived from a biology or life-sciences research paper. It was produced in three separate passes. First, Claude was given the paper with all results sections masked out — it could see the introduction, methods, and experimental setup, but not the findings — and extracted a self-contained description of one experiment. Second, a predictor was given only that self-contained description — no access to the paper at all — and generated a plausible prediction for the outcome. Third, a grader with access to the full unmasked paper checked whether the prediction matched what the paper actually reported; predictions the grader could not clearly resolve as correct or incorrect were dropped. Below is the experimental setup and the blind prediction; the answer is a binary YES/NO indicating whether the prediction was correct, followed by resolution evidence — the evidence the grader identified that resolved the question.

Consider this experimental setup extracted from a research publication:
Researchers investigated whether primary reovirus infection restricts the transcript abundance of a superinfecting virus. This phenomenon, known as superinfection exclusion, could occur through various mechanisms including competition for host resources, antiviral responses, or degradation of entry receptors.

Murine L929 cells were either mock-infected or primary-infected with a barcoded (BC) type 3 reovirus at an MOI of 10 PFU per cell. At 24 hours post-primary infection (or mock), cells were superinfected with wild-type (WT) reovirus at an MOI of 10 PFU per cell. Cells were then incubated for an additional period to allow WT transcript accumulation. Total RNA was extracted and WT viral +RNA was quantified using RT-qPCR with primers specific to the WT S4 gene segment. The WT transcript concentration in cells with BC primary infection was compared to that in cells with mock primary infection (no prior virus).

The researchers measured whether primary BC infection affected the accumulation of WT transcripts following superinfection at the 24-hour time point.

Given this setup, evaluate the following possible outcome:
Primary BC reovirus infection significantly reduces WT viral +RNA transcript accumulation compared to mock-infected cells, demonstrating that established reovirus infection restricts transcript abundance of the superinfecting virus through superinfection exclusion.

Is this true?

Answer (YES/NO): YES